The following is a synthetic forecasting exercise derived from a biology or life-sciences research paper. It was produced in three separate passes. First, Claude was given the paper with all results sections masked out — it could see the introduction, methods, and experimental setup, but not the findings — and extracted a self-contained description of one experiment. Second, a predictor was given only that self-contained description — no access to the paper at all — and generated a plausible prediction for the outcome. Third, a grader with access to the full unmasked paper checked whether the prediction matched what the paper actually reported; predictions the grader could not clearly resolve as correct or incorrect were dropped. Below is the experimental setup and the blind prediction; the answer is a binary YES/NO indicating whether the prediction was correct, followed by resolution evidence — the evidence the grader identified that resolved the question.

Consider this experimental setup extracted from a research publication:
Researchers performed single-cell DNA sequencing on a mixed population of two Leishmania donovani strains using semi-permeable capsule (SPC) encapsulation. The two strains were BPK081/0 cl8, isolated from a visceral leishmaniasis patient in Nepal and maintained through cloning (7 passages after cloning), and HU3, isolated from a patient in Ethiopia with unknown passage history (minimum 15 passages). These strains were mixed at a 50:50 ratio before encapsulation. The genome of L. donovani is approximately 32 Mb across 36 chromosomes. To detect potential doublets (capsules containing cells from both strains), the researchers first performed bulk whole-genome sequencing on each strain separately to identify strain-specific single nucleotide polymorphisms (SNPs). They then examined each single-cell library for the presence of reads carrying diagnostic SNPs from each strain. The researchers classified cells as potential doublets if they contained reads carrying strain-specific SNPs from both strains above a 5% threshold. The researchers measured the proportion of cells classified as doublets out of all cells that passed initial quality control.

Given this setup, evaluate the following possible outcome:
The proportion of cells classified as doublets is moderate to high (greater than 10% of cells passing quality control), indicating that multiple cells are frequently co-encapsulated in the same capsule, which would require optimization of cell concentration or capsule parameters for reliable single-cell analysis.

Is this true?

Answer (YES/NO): NO